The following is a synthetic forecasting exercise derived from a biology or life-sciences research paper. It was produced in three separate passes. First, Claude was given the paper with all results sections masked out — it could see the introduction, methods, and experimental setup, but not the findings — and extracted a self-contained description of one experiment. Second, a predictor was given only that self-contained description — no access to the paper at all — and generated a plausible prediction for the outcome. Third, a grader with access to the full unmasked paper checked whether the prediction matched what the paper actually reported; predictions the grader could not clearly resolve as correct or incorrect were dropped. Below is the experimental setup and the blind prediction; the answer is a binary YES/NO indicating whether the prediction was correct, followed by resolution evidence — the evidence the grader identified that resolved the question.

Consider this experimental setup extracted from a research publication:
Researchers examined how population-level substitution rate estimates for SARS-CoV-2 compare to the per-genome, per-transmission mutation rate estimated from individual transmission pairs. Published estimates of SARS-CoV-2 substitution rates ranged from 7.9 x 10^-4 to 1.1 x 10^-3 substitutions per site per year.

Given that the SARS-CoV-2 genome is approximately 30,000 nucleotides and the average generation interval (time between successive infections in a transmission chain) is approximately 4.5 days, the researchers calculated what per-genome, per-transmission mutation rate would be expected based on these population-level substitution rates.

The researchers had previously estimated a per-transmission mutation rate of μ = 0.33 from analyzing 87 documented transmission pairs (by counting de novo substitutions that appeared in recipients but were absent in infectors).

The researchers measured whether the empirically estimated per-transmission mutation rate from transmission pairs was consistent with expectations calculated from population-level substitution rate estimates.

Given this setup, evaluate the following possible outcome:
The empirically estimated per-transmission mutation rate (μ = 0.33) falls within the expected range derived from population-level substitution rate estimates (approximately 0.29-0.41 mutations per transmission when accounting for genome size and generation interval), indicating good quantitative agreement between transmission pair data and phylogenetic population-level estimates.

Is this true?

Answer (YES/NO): YES